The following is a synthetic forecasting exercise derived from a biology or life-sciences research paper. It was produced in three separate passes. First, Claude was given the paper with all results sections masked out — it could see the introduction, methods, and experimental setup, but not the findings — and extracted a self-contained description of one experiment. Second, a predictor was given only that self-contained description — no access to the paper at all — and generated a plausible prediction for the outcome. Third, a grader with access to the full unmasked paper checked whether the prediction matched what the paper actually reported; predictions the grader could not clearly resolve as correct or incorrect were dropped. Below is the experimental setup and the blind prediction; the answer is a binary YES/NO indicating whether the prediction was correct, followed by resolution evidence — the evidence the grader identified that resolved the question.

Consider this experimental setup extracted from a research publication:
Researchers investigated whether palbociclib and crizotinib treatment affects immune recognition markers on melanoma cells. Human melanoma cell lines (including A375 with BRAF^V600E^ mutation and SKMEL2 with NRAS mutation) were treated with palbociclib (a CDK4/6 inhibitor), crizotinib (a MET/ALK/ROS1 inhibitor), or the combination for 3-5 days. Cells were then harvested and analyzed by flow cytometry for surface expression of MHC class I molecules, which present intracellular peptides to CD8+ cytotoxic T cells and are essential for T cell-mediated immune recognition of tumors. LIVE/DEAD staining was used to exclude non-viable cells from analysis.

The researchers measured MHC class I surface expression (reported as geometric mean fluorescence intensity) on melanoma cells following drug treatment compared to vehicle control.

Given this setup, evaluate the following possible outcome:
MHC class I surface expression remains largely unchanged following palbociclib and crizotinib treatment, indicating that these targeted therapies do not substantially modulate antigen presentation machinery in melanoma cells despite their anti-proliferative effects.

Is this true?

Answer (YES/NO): NO